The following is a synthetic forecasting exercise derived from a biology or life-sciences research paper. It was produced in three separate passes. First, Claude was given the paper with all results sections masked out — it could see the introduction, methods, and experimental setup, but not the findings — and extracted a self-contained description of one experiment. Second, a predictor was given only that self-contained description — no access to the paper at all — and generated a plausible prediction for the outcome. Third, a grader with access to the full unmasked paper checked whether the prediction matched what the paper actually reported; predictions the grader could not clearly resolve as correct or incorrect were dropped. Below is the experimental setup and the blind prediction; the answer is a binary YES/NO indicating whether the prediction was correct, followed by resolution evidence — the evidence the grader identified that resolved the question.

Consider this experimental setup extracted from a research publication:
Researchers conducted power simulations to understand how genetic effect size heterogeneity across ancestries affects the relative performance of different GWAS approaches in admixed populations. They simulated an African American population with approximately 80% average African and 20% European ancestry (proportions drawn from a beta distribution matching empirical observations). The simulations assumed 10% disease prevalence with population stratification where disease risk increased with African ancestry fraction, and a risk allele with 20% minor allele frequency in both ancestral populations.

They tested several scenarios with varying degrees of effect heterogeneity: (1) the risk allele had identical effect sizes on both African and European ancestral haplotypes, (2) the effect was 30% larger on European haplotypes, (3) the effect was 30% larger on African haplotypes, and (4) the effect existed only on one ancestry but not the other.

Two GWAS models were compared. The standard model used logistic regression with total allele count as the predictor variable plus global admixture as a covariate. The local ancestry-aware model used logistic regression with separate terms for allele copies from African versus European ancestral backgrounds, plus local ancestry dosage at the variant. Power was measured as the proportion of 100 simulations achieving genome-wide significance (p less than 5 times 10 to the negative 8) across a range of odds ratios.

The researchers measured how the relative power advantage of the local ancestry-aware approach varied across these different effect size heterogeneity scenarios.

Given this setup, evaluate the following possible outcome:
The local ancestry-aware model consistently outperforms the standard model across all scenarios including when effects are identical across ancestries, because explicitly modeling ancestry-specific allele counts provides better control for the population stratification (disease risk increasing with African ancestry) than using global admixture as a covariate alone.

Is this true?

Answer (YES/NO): NO